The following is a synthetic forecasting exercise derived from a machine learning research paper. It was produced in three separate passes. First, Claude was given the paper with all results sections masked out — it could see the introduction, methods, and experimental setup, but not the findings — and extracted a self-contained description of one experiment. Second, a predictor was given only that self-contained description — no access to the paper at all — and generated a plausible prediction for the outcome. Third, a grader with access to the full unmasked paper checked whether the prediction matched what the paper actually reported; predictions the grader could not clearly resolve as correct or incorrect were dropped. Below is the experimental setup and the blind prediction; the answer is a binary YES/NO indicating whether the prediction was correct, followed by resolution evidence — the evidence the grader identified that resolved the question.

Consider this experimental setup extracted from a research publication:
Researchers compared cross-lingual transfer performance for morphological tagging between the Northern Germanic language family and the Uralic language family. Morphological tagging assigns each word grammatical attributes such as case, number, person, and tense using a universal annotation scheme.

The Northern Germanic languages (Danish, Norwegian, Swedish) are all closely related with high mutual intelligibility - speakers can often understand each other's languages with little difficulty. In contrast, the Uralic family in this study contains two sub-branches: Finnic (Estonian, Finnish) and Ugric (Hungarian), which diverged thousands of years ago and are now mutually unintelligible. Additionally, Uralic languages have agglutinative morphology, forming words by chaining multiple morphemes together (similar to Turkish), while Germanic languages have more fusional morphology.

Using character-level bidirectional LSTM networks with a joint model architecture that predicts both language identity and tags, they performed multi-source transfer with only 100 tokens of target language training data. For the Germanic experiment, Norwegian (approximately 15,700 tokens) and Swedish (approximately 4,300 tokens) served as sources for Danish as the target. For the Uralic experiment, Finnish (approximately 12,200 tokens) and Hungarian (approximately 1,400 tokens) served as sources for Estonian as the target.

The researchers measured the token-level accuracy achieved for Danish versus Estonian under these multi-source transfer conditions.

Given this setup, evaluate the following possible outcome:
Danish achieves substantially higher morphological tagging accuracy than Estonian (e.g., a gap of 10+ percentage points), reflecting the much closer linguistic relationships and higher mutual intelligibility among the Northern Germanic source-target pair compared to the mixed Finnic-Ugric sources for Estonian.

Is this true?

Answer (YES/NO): YES